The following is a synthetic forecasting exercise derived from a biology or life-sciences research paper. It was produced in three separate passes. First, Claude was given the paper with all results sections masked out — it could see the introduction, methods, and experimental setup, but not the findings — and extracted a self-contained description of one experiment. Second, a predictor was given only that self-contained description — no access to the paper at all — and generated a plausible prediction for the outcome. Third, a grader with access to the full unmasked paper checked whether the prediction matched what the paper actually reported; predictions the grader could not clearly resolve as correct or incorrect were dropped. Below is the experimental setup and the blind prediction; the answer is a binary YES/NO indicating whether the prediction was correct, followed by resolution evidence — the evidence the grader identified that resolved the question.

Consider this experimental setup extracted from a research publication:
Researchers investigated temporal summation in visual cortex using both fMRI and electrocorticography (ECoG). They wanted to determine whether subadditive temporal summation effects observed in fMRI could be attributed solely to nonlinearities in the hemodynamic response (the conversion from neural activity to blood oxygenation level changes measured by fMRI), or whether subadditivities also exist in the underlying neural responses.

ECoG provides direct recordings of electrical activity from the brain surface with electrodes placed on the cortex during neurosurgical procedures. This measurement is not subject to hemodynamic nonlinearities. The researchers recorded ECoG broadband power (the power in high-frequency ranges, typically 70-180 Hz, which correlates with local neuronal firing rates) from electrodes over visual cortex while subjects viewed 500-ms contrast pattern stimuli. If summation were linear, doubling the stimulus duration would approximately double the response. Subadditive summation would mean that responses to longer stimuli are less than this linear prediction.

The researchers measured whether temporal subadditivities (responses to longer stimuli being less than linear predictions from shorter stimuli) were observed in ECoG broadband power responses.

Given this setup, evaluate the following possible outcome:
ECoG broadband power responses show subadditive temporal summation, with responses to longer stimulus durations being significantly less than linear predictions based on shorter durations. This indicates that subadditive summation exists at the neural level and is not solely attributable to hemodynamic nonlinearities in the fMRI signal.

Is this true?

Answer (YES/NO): YES